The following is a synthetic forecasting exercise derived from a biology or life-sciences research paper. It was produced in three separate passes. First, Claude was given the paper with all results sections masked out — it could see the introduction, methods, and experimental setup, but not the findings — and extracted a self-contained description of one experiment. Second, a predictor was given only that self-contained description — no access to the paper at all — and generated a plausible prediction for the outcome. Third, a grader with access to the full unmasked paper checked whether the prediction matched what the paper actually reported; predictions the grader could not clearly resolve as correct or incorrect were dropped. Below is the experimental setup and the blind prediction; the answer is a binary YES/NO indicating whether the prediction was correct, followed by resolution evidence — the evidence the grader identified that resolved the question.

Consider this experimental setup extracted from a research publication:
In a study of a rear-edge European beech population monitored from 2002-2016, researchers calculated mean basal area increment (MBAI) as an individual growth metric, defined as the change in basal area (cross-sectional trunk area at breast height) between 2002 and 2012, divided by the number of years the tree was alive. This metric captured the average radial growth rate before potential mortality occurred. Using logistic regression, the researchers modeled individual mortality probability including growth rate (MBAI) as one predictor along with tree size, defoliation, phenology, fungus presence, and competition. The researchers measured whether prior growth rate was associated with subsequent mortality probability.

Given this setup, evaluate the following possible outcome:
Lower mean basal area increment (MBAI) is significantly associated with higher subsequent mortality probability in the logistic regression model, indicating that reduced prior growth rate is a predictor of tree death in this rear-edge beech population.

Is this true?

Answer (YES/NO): YES